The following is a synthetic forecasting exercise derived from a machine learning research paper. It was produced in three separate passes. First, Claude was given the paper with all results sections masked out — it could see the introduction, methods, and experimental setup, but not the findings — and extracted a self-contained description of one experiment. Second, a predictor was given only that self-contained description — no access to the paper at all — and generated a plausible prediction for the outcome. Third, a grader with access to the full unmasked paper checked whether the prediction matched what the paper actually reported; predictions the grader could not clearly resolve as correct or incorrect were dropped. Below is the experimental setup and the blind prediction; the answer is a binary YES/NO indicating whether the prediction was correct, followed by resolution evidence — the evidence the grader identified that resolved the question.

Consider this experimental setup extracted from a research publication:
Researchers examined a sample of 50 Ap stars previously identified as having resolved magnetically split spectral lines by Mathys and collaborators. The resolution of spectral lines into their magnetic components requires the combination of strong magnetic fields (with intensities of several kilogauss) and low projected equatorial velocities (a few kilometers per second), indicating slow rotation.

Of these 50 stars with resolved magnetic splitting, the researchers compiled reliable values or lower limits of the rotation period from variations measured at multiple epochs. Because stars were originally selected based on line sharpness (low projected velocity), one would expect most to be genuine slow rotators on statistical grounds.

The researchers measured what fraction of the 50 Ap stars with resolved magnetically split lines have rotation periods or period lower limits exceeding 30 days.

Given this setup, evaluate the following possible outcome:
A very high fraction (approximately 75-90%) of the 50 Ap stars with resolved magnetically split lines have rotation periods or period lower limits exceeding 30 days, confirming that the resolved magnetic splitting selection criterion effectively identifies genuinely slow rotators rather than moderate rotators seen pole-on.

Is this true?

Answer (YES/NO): NO